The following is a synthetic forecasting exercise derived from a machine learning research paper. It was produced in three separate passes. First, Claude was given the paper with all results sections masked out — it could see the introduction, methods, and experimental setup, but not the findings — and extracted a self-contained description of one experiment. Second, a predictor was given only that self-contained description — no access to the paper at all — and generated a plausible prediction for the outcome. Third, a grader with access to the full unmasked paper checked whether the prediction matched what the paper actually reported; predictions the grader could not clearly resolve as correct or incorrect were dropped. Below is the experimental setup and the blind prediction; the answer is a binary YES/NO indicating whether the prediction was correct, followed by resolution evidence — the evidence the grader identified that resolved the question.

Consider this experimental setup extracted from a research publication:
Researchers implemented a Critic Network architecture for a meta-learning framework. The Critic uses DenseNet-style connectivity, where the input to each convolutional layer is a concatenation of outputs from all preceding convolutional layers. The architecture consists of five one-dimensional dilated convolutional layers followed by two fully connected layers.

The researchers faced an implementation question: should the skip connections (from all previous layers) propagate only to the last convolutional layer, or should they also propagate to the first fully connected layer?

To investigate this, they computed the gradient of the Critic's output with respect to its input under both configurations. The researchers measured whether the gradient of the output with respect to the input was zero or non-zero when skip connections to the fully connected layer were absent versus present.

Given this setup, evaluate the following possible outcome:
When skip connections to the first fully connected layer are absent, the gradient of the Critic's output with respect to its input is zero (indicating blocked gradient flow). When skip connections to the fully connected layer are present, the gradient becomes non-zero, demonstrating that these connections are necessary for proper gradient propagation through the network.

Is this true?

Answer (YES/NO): YES